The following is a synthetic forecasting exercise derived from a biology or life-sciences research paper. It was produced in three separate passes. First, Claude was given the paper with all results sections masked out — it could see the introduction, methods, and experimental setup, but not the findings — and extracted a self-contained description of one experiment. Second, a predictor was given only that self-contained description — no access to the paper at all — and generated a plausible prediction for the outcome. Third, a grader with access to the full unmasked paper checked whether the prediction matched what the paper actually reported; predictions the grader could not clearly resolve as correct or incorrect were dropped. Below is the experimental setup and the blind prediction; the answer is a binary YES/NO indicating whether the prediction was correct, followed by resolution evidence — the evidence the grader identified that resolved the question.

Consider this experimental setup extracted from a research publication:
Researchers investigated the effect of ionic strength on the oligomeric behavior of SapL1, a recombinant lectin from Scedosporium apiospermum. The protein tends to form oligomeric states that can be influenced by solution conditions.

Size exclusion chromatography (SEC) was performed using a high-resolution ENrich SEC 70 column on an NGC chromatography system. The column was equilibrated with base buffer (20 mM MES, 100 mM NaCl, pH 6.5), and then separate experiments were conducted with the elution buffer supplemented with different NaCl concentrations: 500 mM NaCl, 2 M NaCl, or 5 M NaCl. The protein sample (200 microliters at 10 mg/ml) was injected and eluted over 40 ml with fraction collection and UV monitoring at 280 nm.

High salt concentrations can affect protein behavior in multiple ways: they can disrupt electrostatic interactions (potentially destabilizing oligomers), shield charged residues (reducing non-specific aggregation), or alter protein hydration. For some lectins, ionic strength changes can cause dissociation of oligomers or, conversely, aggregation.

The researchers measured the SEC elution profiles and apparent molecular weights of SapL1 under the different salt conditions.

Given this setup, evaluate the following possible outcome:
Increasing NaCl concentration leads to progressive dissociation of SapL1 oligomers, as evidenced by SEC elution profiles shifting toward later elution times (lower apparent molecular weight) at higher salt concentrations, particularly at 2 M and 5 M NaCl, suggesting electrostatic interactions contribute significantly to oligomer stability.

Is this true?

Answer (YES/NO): NO